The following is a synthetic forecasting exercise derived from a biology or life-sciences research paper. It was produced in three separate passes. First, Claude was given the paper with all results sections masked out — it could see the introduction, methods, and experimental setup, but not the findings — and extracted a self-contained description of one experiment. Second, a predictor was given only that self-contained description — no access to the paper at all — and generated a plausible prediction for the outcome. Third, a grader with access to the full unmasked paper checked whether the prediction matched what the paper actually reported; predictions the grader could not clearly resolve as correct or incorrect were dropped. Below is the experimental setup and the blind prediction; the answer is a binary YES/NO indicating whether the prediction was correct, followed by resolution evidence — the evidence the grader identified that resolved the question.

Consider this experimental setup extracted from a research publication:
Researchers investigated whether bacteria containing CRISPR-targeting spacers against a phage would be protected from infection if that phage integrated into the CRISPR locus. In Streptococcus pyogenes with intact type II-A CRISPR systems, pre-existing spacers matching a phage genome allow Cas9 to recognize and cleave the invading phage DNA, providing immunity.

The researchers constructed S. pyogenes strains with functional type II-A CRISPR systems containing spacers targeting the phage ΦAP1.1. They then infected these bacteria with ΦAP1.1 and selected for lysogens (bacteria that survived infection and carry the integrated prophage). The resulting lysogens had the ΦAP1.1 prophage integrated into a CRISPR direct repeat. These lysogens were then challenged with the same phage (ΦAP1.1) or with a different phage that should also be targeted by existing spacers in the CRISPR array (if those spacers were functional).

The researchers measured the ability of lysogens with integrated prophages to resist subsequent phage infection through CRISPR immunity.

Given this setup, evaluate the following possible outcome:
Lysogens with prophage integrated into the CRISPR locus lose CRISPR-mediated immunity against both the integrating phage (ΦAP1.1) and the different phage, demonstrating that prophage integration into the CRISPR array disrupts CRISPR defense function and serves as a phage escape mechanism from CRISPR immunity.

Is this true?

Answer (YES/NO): NO